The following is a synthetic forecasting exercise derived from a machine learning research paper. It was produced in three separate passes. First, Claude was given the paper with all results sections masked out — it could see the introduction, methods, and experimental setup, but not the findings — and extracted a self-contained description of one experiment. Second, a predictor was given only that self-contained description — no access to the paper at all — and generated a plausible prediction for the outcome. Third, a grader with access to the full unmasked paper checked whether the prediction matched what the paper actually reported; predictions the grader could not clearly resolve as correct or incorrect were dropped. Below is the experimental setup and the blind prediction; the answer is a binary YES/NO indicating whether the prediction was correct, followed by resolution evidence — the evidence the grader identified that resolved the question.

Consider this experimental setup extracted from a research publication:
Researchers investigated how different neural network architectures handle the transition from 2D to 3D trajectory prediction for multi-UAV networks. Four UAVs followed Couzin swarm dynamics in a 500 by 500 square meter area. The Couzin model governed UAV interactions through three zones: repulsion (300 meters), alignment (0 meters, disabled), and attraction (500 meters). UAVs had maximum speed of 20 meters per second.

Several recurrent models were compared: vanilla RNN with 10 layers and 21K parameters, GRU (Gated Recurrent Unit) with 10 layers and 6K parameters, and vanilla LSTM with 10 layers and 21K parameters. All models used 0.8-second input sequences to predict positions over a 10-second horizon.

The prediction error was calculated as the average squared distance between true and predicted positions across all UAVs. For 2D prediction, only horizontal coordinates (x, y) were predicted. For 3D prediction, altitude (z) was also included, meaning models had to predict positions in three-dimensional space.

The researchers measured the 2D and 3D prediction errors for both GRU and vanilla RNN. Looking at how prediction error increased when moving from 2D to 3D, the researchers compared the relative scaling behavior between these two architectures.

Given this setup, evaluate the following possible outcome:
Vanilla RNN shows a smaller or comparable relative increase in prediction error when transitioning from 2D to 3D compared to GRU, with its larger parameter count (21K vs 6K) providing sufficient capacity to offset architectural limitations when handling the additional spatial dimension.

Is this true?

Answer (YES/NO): NO